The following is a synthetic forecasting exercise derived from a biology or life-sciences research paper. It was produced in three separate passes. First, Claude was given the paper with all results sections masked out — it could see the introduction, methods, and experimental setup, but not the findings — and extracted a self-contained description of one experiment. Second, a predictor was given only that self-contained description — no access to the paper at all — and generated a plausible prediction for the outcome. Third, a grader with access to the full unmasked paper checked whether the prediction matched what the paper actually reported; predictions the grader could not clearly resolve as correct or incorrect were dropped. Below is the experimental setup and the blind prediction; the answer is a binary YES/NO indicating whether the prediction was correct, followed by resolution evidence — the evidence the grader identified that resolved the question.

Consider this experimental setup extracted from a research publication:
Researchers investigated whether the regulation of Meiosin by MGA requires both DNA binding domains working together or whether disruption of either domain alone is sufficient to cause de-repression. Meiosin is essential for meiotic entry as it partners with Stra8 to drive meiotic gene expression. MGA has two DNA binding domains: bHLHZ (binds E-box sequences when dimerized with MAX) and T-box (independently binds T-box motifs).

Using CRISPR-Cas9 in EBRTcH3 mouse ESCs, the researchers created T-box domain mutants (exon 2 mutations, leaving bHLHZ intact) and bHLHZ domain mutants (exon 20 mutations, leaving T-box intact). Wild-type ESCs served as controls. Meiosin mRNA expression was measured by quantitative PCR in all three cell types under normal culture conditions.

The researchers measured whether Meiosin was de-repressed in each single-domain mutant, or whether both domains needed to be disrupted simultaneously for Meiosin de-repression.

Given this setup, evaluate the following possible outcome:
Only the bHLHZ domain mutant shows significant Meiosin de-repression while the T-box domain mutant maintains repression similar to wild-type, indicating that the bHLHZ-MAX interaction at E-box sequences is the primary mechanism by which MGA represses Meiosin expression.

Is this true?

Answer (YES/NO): NO